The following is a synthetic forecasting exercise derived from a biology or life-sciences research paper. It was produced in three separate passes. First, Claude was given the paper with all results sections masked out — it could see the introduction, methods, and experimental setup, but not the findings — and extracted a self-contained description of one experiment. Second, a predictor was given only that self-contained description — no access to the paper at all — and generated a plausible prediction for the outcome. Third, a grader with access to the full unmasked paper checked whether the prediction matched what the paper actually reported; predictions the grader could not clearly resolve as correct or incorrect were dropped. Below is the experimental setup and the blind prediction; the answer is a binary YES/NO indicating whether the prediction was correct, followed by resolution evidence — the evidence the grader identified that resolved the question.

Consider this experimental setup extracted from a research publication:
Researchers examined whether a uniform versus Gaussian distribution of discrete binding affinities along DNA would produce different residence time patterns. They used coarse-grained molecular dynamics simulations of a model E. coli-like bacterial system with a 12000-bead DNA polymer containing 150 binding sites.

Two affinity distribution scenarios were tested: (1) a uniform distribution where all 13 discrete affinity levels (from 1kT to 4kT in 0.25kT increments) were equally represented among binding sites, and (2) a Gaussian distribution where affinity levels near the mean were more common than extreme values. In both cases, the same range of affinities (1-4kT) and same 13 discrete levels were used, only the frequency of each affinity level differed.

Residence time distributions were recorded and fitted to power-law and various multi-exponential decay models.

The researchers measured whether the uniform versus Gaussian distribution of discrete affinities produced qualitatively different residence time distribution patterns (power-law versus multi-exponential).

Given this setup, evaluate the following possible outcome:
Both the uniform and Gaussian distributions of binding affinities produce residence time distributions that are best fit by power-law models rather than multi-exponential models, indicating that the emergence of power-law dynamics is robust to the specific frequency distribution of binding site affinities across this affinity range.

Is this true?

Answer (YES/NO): NO